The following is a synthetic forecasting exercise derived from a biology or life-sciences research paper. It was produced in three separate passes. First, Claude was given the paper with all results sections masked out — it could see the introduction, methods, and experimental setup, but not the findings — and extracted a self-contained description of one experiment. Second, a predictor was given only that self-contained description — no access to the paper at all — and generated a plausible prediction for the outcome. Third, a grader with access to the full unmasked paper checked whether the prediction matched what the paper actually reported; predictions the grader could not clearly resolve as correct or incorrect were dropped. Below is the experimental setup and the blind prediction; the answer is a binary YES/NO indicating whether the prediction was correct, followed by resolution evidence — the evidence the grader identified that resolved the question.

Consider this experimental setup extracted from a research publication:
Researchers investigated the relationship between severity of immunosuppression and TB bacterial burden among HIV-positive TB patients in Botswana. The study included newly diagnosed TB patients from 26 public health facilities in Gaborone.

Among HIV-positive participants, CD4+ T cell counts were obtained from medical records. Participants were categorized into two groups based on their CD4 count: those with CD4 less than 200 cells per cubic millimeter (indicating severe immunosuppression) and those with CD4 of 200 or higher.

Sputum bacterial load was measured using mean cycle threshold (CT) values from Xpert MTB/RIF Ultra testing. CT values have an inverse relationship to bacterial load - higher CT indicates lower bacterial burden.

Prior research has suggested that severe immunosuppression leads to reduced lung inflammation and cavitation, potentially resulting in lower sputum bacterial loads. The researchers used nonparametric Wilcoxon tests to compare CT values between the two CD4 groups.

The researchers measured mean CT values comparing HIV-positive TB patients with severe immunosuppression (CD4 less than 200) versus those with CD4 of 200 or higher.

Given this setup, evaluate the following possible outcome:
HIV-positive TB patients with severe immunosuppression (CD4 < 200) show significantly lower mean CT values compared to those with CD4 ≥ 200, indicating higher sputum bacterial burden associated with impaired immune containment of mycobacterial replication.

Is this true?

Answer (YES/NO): NO